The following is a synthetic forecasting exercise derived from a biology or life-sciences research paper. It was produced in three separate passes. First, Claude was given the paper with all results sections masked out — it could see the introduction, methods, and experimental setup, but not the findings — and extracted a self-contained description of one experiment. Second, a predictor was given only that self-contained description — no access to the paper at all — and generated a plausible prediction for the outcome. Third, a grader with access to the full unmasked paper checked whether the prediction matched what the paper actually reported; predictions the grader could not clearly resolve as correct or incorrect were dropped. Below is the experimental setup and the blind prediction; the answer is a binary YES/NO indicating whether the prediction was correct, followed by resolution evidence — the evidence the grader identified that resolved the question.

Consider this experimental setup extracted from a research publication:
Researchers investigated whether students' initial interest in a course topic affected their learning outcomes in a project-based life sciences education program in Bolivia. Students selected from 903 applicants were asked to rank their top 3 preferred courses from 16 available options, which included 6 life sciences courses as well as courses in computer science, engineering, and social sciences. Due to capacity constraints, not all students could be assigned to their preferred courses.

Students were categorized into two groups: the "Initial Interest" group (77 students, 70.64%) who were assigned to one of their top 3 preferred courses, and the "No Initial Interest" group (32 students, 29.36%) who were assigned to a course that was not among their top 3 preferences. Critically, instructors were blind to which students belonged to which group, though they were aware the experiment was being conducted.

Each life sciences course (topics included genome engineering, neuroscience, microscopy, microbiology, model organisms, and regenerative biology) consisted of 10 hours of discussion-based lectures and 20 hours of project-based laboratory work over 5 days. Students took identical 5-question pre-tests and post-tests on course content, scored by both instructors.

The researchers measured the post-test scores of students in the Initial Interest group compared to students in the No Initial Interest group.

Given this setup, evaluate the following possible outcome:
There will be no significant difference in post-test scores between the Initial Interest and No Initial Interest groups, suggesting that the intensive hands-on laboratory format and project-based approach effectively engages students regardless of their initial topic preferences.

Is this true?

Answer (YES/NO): YES